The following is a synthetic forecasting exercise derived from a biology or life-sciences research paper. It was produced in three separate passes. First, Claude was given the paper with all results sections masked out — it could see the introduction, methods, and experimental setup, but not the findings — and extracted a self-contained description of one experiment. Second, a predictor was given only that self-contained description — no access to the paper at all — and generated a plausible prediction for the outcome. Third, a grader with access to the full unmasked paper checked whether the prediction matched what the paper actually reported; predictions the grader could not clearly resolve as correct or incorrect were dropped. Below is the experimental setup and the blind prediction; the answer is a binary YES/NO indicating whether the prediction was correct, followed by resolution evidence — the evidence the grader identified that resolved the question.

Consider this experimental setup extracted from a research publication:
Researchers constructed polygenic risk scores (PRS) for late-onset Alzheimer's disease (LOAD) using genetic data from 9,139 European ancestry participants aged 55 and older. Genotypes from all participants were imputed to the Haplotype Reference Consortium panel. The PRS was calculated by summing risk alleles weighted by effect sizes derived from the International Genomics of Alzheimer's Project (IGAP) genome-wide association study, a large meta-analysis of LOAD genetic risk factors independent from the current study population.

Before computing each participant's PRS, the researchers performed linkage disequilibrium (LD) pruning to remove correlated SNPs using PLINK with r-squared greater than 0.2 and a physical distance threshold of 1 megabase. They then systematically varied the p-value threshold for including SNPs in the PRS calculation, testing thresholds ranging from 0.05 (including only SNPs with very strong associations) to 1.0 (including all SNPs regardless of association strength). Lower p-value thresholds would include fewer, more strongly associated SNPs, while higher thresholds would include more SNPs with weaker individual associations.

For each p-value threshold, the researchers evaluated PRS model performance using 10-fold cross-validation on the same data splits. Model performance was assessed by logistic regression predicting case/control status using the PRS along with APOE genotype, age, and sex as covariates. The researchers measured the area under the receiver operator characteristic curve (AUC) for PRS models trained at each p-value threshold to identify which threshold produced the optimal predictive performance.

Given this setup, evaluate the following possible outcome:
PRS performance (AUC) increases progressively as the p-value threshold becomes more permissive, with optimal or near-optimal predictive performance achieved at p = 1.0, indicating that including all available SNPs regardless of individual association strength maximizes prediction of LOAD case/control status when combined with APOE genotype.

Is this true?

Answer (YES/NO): NO